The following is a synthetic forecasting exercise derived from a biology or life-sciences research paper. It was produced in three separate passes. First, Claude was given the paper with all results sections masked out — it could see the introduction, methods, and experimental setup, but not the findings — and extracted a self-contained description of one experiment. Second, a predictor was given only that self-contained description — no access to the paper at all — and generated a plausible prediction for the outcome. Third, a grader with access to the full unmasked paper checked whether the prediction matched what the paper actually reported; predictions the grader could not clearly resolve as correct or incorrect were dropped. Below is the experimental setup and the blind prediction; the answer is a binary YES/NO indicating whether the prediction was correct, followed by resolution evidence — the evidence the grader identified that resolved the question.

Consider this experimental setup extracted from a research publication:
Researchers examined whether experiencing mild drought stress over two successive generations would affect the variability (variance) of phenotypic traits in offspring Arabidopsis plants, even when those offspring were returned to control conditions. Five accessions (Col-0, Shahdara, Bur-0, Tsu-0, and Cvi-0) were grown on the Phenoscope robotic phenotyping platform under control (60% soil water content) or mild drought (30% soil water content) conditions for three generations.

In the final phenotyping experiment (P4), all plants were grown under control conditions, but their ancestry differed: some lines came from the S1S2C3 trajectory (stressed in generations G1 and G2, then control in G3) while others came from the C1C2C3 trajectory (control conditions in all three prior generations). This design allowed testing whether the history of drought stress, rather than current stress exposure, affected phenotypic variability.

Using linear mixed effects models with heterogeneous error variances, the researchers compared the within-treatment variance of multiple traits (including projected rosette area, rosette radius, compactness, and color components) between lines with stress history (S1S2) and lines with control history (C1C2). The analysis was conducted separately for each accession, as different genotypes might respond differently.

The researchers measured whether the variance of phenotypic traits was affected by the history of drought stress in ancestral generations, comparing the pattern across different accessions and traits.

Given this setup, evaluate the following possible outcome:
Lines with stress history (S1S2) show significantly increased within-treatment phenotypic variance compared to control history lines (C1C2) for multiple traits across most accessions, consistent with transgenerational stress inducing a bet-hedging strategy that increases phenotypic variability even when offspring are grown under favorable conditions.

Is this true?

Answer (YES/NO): NO